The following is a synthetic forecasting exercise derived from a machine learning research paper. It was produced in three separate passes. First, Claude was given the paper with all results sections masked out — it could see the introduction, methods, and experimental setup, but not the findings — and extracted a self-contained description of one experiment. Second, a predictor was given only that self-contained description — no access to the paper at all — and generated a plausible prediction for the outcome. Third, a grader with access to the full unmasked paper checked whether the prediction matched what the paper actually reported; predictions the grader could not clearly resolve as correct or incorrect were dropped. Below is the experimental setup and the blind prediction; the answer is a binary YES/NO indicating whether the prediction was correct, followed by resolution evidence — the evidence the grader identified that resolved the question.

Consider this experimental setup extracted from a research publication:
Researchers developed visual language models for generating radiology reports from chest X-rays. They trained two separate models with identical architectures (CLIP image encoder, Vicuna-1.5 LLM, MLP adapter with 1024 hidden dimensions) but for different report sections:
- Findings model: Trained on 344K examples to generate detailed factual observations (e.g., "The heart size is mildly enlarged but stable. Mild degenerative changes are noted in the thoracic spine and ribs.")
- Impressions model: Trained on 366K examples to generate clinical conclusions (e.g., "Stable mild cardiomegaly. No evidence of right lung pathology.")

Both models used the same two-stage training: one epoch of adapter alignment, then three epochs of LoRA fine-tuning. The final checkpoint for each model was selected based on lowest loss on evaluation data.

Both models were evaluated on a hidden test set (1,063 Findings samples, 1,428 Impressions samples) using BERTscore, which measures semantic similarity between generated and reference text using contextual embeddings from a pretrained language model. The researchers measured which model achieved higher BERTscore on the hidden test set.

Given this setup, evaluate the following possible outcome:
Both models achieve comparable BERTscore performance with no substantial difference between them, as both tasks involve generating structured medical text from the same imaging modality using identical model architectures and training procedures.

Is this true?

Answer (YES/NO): NO